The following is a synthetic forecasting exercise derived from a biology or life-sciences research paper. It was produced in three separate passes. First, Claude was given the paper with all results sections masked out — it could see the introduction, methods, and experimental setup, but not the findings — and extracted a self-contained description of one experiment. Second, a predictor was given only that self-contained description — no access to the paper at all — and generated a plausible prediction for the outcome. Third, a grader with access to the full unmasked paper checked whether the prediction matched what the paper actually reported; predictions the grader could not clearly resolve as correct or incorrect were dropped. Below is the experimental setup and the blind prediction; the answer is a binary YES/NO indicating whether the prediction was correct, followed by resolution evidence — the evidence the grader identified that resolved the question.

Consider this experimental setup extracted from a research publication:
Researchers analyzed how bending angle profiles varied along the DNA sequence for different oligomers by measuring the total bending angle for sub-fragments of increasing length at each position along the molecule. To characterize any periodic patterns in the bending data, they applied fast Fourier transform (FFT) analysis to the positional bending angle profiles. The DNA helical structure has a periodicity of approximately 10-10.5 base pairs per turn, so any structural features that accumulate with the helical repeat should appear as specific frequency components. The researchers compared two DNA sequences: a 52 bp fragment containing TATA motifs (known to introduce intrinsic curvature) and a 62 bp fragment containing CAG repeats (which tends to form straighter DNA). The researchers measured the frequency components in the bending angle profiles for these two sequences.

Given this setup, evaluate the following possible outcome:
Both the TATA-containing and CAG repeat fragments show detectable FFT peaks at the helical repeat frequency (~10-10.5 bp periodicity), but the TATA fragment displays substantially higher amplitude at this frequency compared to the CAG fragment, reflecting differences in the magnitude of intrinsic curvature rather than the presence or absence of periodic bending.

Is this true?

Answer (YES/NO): NO